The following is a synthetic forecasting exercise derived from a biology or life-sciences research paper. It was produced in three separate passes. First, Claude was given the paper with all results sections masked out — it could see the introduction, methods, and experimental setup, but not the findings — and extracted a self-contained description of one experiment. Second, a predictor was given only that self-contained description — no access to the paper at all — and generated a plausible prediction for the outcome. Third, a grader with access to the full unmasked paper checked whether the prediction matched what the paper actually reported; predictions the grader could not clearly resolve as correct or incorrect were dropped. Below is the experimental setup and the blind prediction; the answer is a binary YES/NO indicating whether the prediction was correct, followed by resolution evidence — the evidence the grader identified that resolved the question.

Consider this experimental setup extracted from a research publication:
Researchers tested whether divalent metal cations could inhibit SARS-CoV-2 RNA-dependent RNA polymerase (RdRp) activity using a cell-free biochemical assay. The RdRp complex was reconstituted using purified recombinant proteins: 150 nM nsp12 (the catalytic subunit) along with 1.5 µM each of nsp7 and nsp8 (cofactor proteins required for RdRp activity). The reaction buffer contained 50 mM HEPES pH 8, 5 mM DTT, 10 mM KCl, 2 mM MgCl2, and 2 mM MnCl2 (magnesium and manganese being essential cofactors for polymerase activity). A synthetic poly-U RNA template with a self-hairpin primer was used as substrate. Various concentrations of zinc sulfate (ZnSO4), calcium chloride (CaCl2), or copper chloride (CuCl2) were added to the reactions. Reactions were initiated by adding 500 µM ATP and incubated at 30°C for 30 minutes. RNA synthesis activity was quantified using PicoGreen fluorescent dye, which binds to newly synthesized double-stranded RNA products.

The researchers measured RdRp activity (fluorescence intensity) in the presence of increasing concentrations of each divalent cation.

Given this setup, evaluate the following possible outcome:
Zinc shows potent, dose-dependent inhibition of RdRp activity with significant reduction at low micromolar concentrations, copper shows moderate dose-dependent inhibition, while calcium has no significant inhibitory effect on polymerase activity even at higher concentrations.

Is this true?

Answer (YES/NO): NO